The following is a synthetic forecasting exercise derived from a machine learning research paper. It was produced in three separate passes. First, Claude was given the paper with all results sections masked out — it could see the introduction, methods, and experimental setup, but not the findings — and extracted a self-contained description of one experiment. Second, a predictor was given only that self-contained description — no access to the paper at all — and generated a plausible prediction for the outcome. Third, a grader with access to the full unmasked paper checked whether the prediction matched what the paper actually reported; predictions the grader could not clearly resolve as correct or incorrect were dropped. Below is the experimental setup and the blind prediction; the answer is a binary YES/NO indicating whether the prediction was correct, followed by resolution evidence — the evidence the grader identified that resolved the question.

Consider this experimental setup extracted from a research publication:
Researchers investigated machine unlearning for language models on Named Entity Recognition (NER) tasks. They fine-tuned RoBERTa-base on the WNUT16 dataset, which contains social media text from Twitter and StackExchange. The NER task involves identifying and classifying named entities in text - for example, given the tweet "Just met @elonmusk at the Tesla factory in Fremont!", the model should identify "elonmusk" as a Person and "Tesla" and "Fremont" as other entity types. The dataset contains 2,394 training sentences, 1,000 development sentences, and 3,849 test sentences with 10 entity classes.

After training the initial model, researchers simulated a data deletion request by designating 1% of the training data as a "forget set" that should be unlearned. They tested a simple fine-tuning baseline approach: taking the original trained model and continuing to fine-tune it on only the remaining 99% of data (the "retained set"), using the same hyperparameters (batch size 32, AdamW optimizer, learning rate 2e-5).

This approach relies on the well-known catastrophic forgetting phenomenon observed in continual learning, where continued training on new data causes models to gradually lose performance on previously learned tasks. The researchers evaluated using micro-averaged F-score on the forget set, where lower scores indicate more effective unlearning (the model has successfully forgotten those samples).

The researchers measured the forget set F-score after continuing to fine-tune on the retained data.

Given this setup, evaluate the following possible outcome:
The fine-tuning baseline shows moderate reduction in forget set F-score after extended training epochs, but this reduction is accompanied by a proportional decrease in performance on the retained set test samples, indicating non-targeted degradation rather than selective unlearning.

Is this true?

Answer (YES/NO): NO